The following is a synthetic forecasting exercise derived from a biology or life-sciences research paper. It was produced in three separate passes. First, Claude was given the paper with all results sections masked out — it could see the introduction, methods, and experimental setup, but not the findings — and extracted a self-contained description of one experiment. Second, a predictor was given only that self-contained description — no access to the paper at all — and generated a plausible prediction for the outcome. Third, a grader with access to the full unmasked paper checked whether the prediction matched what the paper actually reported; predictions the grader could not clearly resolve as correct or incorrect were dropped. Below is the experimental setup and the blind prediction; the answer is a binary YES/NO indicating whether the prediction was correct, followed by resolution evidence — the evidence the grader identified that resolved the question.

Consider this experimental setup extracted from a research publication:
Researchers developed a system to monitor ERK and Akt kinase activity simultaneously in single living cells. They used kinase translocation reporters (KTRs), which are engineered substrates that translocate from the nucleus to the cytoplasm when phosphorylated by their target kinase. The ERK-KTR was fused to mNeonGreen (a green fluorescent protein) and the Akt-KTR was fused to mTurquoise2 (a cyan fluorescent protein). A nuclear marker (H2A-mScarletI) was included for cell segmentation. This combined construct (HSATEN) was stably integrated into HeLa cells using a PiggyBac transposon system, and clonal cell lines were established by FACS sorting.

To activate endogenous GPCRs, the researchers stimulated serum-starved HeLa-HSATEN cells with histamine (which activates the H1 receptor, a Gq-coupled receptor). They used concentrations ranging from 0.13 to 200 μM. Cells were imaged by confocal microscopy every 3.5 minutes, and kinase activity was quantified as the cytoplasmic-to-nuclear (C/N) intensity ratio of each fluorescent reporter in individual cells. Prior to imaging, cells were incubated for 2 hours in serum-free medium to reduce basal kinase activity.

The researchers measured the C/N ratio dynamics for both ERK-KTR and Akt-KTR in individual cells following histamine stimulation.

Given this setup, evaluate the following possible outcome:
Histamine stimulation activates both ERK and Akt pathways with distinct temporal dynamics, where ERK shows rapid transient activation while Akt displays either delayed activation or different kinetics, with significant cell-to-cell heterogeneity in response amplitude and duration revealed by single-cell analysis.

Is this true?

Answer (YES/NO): YES